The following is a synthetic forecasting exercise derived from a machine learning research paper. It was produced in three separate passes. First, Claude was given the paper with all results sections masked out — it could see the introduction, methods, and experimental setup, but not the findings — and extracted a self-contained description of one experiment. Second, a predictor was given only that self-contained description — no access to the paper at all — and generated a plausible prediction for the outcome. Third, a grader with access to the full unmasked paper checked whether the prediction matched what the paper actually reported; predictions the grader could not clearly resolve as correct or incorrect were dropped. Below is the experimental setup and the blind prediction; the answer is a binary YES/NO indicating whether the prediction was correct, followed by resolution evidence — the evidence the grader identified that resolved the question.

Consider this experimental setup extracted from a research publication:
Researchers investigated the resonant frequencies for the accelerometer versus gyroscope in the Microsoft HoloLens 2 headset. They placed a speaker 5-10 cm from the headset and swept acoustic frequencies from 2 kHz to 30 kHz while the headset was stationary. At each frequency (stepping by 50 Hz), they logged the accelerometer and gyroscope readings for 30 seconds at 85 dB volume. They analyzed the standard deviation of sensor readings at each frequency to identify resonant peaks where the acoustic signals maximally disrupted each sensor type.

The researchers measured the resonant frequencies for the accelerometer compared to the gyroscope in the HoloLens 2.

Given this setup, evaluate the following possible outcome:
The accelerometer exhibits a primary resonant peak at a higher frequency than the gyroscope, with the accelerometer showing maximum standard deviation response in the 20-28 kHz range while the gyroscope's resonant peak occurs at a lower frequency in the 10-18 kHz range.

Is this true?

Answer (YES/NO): NO